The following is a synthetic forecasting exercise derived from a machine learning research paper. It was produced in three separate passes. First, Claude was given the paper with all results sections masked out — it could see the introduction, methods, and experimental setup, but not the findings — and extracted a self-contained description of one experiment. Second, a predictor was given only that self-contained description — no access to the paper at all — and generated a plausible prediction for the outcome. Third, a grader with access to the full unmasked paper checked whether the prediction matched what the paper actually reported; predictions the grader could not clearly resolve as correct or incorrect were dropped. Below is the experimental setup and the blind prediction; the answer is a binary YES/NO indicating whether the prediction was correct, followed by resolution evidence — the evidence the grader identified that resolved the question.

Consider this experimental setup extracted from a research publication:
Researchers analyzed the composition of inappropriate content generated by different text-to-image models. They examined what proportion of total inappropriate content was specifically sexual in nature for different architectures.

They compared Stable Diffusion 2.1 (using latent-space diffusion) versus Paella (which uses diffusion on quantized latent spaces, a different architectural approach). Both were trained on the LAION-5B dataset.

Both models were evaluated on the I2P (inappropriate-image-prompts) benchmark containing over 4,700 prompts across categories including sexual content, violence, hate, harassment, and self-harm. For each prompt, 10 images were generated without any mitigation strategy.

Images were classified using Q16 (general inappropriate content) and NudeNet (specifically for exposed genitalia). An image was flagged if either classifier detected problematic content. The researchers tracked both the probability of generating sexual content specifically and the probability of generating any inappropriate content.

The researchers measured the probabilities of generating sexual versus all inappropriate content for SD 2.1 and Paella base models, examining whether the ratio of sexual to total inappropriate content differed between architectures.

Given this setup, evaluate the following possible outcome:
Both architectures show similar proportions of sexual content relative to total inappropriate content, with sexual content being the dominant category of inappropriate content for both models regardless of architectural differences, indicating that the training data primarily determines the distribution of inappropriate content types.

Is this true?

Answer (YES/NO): NO